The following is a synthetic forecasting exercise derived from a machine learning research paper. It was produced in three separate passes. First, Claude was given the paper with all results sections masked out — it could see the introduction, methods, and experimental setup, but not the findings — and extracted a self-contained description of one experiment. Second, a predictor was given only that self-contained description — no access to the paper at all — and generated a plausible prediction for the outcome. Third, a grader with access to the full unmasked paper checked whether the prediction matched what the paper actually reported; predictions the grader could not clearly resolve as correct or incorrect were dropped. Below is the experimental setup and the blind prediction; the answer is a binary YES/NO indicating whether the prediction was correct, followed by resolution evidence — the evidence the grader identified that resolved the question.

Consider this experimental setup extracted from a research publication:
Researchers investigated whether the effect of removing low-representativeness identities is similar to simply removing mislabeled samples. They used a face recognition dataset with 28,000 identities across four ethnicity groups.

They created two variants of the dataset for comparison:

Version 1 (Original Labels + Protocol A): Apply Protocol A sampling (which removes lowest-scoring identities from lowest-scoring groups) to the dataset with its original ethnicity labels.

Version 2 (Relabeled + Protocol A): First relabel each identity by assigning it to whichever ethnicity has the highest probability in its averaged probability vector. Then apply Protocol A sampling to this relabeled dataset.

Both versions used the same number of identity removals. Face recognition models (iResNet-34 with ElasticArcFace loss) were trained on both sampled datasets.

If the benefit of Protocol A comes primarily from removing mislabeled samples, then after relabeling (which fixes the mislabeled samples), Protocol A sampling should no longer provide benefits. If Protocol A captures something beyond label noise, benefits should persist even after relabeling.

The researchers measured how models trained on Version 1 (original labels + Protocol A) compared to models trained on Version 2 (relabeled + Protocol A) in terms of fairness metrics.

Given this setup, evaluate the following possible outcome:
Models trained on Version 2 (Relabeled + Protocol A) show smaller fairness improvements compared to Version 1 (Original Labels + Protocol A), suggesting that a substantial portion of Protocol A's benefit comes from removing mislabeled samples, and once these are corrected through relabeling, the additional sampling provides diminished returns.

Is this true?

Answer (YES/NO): NO